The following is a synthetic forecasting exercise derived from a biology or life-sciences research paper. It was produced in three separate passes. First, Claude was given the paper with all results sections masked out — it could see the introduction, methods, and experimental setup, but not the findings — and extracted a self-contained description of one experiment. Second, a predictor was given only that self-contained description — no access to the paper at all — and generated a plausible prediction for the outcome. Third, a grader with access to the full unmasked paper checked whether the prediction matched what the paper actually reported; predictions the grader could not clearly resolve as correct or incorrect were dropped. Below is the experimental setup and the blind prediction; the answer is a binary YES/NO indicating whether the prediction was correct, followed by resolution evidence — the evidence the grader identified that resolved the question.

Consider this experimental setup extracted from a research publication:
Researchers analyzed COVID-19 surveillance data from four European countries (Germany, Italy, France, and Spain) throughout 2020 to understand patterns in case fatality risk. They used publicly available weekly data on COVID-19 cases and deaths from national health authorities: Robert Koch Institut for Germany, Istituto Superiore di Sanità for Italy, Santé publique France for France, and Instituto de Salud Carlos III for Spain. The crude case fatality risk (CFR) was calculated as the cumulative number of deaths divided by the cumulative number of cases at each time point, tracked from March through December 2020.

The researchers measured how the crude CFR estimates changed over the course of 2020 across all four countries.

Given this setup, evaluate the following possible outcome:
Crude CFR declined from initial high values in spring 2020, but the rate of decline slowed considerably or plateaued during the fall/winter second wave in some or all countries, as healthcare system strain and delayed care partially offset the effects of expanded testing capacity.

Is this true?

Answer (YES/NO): NO